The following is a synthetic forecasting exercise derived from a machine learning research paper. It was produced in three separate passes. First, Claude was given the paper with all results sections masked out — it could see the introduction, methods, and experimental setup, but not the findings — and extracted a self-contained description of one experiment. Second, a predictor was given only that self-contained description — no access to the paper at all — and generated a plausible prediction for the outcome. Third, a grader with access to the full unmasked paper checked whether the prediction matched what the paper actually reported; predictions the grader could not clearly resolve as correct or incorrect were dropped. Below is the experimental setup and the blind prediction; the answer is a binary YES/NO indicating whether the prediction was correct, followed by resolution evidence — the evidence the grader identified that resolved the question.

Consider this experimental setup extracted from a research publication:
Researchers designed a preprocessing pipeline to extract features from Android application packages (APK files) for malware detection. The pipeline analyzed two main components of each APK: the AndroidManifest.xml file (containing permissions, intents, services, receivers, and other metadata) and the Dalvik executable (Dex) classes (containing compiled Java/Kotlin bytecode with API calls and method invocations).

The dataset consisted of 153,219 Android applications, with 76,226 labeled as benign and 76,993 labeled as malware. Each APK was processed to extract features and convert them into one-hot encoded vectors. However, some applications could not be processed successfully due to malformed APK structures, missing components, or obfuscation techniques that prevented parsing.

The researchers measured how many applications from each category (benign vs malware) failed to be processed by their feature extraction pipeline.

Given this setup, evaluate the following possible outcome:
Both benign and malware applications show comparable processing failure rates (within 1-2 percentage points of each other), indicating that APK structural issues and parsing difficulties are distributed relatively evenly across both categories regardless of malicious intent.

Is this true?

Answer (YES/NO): NO